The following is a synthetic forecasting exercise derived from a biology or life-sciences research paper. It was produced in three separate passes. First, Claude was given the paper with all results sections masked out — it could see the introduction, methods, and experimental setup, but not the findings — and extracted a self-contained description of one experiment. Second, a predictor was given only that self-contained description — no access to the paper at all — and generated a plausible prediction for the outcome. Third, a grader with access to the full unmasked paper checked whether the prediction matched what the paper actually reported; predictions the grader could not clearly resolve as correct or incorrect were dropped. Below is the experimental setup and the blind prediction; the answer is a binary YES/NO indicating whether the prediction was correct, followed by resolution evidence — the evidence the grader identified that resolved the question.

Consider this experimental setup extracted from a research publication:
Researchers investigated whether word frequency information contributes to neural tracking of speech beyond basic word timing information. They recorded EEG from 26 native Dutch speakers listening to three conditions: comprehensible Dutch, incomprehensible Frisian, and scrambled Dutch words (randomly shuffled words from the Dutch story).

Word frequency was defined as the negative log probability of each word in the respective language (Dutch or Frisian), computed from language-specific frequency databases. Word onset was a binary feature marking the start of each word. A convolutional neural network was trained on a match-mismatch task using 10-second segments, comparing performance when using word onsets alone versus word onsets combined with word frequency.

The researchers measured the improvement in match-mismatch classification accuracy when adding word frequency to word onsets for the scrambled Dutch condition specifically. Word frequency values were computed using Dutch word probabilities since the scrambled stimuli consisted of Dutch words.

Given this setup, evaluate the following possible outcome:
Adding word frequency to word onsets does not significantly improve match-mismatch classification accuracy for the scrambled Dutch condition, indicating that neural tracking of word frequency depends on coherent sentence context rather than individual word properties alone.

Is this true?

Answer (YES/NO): NO